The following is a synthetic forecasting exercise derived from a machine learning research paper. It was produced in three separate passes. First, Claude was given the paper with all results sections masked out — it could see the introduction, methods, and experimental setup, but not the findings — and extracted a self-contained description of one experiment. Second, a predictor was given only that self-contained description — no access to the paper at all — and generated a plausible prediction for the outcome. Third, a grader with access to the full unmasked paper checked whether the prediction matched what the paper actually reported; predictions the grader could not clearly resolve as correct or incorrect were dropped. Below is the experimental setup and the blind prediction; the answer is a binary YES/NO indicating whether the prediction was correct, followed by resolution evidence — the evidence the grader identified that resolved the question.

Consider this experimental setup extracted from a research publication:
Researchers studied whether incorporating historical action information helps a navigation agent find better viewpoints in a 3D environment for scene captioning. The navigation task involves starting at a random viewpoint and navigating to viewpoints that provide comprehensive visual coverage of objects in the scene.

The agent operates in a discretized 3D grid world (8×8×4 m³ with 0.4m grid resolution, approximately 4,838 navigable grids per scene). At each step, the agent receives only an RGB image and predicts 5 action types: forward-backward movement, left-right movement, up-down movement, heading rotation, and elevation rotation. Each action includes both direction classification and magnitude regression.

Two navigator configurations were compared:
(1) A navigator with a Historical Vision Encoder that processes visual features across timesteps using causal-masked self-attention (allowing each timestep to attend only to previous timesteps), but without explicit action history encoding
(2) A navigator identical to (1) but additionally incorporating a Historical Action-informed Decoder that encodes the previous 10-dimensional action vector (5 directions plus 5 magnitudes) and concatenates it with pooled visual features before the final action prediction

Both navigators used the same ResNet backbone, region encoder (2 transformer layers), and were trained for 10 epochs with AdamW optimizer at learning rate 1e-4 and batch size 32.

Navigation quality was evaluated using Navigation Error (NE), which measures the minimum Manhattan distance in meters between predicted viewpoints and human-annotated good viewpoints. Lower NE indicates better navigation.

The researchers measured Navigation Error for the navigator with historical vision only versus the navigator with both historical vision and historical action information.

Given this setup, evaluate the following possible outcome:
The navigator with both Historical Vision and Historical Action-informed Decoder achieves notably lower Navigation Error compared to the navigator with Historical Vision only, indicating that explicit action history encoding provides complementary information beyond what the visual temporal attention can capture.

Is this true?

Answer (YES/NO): NO